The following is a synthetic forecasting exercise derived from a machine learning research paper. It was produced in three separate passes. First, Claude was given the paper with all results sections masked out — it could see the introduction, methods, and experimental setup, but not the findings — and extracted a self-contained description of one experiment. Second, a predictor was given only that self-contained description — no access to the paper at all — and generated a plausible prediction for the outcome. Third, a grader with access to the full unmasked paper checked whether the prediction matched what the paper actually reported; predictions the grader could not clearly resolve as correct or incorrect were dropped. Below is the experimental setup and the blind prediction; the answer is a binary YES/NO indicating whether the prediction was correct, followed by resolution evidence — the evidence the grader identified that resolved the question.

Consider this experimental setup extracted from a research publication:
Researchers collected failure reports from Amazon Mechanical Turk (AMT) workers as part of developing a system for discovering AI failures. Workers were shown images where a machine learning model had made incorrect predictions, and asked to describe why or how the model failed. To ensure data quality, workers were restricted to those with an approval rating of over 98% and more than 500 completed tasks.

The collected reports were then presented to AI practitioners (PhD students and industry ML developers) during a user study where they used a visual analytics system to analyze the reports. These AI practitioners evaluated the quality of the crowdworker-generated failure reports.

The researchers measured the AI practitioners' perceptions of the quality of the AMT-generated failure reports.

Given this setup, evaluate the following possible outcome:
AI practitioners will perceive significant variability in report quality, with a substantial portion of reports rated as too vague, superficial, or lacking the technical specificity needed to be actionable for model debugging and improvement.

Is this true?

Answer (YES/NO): NO